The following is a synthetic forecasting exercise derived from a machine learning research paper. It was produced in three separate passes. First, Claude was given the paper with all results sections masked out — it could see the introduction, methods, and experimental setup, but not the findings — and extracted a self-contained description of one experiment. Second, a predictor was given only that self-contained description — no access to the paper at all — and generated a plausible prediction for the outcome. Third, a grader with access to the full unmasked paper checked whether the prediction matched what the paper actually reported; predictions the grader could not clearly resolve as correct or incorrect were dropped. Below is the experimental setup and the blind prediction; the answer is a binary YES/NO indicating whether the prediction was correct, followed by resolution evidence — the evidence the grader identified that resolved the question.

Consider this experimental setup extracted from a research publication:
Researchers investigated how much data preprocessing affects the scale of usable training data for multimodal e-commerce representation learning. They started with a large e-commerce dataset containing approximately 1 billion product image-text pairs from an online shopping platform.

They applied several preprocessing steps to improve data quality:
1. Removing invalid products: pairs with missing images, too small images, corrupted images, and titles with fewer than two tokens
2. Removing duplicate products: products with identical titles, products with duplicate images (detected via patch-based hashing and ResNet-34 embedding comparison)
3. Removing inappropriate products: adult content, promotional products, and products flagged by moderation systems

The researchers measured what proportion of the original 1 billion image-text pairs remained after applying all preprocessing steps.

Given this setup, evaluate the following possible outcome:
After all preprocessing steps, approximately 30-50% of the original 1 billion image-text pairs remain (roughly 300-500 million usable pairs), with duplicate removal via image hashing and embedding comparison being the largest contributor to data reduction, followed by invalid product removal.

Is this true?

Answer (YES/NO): YES